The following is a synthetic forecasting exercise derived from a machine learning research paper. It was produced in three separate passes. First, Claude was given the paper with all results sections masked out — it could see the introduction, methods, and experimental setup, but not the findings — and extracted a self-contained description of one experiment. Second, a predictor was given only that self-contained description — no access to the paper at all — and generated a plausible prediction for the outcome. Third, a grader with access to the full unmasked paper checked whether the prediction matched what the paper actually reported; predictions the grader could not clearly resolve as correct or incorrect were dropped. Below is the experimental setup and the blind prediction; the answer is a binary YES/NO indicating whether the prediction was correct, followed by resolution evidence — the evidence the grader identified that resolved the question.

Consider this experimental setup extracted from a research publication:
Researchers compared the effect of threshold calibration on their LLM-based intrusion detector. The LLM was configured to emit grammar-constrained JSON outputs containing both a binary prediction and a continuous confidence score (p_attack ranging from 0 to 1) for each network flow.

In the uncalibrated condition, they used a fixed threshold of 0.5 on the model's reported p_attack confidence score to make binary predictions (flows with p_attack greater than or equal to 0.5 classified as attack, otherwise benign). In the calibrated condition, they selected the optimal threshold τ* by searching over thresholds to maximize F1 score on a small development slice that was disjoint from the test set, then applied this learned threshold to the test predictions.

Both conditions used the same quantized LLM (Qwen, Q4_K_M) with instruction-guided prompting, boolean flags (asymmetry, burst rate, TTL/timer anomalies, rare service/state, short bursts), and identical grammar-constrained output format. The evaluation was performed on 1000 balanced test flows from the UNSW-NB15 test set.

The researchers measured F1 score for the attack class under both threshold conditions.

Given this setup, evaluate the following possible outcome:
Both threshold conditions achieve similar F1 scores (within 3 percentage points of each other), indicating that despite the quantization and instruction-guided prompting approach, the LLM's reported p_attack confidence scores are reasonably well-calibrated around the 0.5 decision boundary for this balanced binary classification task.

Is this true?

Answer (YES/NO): NO